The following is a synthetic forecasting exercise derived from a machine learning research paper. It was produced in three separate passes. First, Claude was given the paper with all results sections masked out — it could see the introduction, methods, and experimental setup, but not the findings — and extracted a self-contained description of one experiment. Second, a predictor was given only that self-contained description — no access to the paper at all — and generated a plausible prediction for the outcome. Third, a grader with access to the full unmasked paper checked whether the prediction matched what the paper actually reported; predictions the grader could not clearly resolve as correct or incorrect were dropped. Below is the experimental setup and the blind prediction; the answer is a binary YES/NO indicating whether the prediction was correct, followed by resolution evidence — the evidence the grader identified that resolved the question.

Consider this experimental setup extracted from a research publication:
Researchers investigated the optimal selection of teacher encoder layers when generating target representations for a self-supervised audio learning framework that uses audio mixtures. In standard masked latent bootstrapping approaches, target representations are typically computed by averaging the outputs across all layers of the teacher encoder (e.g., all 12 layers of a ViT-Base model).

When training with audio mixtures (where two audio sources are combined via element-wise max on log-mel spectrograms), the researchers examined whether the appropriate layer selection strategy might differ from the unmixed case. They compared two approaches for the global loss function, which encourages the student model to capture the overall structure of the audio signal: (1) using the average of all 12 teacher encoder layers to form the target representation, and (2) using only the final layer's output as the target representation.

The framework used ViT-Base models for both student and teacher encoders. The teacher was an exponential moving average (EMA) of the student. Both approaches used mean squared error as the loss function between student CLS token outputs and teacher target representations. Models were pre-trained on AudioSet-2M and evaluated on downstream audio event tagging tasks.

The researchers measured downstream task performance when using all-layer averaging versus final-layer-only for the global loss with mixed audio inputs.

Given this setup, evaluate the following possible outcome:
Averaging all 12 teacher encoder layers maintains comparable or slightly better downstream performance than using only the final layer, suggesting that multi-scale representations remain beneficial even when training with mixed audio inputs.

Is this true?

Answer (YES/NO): NO